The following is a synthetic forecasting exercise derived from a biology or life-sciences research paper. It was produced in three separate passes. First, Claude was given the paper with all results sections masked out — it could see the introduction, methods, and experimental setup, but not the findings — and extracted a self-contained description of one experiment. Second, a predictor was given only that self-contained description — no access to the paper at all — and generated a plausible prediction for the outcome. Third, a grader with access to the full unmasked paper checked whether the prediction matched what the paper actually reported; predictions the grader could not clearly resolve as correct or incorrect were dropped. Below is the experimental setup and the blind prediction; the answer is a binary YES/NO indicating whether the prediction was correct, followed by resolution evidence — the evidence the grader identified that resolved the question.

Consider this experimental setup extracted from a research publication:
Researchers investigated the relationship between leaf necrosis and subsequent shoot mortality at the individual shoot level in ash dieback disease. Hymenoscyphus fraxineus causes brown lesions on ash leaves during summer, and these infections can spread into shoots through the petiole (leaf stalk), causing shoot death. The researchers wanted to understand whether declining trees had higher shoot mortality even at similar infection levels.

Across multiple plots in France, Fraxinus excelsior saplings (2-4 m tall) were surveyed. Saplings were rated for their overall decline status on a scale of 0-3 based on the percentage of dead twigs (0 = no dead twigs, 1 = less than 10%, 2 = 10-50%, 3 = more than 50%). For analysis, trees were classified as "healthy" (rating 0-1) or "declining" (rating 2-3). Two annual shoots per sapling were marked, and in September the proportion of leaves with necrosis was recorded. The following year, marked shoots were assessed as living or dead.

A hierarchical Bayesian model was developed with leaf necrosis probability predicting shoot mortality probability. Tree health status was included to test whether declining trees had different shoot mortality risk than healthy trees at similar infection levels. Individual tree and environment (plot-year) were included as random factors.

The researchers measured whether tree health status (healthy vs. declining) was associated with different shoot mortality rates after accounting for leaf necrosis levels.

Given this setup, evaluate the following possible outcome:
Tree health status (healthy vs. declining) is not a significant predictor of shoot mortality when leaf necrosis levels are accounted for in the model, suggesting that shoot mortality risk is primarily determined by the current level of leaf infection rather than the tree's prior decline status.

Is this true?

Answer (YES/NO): NO